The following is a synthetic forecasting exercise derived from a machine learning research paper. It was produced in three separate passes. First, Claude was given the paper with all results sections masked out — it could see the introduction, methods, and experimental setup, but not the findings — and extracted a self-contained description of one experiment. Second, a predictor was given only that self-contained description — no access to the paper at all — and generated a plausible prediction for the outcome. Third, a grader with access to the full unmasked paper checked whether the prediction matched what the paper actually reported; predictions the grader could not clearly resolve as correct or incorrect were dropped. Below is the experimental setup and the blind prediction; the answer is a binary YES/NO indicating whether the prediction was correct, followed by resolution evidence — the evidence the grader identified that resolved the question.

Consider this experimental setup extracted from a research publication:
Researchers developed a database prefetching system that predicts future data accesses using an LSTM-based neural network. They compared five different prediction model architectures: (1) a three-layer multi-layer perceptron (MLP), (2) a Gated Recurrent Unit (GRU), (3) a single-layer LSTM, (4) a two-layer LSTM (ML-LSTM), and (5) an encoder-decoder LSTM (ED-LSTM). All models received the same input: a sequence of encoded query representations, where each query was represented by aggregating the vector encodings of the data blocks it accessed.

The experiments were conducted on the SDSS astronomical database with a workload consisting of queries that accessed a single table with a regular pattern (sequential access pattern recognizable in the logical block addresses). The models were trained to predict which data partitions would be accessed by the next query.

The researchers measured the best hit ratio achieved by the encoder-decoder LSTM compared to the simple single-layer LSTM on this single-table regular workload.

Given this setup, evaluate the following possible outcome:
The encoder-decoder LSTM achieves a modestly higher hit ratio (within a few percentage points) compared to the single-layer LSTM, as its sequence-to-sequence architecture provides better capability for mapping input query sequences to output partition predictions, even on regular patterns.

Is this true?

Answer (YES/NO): NO